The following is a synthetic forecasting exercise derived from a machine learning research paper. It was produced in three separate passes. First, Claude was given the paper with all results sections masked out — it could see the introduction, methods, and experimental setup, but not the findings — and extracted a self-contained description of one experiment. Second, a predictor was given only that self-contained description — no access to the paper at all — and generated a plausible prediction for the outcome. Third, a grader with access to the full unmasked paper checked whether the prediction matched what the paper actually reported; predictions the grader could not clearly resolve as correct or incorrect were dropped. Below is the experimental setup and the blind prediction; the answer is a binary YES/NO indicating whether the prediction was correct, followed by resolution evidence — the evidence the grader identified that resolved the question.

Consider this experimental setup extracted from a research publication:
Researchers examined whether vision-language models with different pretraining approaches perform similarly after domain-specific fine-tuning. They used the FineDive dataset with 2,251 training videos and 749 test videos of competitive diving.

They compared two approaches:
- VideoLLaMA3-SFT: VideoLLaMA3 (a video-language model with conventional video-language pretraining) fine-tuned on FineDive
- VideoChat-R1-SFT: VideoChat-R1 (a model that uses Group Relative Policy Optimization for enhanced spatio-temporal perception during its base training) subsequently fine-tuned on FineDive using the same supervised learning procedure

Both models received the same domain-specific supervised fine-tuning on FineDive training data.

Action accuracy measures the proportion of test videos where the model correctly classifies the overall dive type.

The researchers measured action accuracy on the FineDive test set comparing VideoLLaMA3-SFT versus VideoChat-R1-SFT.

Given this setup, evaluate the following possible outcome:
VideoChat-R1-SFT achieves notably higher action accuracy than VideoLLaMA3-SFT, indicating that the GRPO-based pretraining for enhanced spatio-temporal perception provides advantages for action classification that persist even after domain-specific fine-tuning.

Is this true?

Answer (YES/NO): NO